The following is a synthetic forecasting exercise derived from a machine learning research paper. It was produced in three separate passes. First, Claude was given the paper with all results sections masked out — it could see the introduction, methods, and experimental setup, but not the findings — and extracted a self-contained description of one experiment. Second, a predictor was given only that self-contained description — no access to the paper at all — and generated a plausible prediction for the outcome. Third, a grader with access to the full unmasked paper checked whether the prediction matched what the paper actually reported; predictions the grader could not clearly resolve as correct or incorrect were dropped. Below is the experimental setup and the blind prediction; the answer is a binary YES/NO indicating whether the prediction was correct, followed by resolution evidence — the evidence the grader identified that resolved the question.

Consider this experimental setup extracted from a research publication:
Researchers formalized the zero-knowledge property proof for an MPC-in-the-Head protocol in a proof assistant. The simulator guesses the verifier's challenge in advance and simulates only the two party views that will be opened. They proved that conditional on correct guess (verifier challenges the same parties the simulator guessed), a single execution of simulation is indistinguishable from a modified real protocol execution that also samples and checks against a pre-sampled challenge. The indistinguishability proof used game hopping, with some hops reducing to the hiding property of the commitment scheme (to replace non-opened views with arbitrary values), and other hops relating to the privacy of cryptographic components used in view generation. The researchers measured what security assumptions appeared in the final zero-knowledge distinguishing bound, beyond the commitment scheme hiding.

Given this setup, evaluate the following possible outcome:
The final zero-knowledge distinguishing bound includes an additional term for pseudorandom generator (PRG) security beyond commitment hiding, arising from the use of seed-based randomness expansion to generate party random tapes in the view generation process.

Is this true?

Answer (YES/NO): NO